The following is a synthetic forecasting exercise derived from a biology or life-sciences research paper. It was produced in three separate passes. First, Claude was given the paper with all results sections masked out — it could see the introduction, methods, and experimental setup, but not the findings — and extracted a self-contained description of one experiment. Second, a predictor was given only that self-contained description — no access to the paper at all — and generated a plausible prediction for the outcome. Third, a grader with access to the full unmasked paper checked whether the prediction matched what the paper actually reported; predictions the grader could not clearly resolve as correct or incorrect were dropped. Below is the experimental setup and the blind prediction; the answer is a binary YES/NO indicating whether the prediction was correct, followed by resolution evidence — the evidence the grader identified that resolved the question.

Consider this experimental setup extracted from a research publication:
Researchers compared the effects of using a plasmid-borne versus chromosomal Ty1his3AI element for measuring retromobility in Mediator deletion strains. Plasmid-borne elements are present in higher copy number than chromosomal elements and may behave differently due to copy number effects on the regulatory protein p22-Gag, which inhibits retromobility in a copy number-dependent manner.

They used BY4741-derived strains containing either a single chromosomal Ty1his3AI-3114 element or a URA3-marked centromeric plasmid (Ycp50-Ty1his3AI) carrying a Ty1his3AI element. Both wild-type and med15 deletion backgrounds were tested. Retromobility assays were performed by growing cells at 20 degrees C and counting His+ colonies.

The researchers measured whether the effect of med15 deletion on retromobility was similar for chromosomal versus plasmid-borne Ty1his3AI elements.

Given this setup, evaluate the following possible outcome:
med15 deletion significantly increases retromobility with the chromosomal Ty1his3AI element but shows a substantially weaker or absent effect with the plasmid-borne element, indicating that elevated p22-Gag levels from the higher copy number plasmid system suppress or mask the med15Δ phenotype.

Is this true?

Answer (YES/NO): NO